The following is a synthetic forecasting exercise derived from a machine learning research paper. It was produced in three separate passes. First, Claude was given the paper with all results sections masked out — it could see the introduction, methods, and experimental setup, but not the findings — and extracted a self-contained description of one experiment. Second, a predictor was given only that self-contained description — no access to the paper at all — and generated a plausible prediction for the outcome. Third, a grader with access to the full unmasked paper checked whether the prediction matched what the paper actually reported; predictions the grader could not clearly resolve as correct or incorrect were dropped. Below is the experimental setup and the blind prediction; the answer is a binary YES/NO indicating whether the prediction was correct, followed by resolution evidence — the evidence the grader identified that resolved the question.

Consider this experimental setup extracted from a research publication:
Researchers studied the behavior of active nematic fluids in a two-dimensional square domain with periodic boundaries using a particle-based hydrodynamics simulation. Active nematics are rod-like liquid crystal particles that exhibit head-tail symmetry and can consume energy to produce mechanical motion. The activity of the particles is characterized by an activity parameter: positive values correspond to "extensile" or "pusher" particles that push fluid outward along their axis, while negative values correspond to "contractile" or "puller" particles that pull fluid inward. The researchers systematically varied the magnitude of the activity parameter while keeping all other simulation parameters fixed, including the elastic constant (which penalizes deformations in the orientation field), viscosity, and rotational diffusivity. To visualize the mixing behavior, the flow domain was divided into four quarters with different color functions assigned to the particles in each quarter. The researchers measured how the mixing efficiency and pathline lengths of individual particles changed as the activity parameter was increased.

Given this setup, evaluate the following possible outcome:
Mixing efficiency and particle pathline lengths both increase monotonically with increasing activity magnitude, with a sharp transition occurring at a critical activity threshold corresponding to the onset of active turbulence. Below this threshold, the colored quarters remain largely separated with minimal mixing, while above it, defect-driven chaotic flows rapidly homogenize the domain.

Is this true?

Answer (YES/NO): NO